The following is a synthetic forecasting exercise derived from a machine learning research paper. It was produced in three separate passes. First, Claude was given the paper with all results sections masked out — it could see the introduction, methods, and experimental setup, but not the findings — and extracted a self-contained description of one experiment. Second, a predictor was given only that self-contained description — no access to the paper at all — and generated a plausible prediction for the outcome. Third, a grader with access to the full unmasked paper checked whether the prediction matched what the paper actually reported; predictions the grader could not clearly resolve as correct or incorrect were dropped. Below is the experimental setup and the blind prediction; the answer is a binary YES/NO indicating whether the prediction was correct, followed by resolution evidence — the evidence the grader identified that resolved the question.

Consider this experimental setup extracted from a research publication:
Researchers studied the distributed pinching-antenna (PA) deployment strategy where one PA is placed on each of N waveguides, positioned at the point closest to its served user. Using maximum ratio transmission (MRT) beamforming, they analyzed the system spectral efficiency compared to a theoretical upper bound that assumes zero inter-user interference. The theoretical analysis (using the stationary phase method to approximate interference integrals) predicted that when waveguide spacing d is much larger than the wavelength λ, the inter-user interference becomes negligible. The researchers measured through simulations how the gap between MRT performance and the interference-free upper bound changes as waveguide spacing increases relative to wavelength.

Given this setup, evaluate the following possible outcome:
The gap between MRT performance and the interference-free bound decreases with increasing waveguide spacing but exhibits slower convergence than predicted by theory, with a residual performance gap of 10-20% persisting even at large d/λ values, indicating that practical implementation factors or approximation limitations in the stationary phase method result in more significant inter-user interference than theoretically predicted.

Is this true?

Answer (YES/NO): NO